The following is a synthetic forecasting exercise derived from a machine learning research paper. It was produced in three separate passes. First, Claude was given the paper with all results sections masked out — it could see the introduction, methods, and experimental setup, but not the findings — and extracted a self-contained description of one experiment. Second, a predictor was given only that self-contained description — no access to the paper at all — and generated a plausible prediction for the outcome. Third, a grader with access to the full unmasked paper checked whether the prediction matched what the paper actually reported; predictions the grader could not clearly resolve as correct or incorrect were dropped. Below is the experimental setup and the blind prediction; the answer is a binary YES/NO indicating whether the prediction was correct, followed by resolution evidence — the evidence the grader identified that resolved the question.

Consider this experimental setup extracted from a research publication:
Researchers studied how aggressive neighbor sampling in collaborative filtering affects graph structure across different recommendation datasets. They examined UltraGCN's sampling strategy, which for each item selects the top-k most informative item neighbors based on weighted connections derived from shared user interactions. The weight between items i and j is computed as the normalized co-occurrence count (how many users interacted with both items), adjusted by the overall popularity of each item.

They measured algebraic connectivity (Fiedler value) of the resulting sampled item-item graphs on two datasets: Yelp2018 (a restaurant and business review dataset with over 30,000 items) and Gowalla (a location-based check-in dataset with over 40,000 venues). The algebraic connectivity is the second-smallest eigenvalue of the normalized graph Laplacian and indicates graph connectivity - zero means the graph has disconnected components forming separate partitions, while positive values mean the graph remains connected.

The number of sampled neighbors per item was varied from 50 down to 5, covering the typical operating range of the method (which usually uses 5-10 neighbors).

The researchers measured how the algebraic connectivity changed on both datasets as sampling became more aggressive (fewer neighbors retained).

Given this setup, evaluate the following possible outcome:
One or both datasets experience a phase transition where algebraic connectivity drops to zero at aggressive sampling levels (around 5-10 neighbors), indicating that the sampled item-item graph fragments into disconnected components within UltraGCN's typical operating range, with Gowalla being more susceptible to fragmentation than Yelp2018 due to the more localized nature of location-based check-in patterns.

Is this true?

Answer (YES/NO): YES